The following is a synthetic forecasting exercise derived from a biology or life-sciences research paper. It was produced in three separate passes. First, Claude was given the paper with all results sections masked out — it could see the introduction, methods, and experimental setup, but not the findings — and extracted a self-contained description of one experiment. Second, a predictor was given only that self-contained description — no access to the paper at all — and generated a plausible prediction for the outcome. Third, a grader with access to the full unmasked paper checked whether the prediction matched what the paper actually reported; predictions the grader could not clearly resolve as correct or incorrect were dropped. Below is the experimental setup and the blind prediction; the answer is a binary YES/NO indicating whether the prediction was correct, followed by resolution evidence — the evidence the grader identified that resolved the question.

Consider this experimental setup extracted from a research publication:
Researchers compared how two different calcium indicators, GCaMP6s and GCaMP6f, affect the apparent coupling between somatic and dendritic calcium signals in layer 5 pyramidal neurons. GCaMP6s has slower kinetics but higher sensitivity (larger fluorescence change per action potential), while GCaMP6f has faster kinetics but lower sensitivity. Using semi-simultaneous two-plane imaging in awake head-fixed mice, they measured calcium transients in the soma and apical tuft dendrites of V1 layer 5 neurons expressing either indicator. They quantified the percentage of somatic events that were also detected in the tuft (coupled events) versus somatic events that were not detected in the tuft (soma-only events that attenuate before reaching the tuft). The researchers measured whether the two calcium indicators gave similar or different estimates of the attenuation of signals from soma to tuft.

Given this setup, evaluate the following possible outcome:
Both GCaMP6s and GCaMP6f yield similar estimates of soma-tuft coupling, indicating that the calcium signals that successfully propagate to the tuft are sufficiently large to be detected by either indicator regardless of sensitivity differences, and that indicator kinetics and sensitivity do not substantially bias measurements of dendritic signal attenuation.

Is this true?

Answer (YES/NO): NO